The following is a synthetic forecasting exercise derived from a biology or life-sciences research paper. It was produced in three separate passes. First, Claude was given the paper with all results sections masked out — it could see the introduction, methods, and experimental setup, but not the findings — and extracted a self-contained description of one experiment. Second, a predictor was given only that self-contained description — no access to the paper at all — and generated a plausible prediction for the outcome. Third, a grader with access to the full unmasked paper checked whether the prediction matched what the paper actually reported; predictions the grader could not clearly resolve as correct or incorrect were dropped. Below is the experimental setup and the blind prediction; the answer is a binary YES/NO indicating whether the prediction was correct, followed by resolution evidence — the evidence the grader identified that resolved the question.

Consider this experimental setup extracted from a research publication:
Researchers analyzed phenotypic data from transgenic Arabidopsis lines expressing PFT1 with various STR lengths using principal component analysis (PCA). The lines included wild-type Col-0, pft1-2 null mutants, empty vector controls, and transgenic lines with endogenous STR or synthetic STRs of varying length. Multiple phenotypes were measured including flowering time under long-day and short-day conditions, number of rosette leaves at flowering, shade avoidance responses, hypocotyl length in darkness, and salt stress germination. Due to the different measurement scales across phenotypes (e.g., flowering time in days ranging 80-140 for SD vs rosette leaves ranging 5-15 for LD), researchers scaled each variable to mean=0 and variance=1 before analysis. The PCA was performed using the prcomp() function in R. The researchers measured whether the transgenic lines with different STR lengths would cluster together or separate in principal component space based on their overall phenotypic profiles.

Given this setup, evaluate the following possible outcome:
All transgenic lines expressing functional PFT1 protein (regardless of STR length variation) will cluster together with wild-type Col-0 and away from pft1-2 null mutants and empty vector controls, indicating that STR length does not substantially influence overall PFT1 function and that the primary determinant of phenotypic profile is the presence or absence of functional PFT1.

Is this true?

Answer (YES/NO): NO